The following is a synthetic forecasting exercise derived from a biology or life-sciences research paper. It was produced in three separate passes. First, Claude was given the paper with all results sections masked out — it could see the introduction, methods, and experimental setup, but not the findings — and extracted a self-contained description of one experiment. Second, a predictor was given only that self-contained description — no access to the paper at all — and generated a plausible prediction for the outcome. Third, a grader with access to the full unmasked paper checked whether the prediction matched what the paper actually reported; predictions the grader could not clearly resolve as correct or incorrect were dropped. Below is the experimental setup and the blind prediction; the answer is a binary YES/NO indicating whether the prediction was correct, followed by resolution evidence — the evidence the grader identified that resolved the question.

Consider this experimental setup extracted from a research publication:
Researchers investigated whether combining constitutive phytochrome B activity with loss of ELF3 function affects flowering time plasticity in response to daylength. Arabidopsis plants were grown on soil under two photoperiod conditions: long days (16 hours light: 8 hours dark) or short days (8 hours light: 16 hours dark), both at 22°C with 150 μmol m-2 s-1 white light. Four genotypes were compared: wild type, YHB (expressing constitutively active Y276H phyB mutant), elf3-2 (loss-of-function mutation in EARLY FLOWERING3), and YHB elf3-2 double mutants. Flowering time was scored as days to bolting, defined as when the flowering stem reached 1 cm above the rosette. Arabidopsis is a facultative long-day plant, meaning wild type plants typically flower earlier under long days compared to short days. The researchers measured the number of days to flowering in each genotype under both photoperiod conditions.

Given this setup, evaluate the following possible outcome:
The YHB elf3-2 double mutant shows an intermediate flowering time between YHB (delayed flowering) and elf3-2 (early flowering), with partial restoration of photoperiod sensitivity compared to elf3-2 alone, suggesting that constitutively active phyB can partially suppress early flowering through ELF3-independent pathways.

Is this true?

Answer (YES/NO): NO